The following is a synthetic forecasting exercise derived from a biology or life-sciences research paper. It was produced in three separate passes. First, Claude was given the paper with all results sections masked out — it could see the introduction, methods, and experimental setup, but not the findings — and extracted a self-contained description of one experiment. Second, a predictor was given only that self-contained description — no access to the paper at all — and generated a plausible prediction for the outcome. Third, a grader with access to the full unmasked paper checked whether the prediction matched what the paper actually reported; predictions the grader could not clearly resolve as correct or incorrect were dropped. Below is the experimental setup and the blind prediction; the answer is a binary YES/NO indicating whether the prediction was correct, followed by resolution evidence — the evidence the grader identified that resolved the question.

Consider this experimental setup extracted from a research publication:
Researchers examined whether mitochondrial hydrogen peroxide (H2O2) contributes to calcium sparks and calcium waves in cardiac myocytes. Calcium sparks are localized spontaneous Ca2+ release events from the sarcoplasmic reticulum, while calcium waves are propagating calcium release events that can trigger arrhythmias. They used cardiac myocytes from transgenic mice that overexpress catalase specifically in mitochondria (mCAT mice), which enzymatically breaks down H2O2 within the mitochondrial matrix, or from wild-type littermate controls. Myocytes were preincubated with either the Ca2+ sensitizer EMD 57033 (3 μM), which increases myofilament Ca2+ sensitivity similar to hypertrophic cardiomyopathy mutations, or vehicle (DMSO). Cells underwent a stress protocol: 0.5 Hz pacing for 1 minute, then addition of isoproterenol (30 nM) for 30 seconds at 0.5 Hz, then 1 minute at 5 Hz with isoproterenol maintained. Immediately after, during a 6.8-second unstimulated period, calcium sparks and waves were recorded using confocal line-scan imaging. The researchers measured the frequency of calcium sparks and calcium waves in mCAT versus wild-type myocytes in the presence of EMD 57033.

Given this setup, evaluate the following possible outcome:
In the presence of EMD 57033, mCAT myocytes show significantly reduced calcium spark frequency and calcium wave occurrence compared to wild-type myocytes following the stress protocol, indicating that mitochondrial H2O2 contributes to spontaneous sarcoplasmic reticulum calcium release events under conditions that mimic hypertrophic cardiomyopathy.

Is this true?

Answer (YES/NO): YES